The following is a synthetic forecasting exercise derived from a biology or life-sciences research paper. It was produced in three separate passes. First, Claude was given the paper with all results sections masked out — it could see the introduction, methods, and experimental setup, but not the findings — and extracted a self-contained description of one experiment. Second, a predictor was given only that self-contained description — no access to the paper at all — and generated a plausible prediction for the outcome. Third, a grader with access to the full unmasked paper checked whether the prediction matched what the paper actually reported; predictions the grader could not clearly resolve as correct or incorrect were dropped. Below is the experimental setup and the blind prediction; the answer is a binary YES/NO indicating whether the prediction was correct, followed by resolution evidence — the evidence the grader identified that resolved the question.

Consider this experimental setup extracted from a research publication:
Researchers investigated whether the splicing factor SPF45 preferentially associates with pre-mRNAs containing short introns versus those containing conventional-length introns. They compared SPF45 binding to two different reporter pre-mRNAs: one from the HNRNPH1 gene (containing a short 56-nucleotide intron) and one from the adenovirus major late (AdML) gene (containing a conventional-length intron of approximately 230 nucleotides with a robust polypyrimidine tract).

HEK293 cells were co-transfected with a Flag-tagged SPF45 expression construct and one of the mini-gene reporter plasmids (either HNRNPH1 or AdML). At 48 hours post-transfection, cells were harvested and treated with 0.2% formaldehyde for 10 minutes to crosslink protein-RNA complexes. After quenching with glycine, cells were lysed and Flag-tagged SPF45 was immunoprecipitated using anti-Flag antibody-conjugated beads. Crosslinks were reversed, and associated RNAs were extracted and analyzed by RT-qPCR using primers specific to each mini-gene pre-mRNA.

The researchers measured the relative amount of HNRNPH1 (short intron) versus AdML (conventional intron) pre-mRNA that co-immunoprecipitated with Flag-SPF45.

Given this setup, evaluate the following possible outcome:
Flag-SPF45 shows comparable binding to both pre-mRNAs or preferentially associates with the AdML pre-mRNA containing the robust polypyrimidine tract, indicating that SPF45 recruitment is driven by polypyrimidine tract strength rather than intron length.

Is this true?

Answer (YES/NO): YES